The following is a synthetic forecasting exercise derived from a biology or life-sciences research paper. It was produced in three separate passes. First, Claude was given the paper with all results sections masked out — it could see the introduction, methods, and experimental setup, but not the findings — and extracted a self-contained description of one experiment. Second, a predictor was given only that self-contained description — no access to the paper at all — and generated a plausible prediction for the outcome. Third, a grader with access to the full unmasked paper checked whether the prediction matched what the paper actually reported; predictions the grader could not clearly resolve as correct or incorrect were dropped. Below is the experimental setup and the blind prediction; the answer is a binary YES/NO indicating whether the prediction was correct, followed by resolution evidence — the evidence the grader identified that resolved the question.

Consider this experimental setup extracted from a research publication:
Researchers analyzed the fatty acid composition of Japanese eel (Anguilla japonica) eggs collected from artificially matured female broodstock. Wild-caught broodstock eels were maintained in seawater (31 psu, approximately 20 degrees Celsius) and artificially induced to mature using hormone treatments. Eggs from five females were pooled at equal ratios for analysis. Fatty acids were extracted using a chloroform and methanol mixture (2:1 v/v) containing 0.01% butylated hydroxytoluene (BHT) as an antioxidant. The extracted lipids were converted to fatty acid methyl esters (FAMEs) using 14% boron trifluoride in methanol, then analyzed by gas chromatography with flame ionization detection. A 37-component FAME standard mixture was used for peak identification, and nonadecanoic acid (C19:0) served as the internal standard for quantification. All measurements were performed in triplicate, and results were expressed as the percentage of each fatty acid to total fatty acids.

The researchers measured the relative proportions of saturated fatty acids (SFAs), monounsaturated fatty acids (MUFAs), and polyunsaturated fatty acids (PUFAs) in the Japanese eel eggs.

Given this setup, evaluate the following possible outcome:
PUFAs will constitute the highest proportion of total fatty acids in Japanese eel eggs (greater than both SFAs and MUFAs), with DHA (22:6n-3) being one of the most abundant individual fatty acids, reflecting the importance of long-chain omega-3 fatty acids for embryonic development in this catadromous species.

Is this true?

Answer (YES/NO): NO